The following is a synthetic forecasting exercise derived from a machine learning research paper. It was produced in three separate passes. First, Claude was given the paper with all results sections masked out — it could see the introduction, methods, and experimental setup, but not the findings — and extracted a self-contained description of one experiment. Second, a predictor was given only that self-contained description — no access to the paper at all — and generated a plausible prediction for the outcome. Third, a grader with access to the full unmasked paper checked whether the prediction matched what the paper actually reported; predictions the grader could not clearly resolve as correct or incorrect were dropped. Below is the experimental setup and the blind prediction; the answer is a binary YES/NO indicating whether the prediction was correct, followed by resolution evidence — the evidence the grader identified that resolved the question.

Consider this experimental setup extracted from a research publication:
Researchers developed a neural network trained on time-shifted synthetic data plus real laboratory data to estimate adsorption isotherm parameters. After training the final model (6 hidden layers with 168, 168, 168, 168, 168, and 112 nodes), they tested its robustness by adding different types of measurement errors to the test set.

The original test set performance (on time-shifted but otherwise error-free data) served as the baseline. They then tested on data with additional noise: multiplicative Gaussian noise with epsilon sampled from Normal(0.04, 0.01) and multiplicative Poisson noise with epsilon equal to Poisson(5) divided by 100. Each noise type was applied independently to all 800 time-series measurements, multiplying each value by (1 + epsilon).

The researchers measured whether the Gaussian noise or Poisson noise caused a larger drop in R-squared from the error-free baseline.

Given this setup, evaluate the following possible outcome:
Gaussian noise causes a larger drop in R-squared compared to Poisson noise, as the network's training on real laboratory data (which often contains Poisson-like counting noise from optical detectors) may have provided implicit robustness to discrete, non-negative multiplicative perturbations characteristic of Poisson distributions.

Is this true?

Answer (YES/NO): NO